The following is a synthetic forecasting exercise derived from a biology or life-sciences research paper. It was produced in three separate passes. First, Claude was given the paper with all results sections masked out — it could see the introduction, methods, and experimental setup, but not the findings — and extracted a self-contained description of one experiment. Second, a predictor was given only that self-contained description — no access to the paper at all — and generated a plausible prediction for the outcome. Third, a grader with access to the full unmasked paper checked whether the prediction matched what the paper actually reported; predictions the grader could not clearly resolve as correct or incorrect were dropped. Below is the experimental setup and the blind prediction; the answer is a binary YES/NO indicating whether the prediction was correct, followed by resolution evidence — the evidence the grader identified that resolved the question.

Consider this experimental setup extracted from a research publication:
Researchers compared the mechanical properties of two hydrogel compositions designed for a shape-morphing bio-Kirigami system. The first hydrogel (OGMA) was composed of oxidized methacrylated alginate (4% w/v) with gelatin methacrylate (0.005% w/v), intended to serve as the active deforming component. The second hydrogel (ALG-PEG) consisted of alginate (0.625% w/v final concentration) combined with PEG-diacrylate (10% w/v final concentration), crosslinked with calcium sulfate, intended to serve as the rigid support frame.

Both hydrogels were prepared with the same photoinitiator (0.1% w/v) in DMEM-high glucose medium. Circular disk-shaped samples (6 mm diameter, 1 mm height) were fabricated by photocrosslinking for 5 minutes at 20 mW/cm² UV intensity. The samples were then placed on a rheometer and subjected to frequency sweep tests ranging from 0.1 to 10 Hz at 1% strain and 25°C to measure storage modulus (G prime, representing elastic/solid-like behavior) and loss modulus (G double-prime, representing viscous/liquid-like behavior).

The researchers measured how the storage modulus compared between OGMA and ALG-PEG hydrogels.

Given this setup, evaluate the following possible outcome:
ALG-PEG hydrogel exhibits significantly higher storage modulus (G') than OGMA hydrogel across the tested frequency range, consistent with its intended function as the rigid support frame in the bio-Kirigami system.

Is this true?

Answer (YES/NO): YES